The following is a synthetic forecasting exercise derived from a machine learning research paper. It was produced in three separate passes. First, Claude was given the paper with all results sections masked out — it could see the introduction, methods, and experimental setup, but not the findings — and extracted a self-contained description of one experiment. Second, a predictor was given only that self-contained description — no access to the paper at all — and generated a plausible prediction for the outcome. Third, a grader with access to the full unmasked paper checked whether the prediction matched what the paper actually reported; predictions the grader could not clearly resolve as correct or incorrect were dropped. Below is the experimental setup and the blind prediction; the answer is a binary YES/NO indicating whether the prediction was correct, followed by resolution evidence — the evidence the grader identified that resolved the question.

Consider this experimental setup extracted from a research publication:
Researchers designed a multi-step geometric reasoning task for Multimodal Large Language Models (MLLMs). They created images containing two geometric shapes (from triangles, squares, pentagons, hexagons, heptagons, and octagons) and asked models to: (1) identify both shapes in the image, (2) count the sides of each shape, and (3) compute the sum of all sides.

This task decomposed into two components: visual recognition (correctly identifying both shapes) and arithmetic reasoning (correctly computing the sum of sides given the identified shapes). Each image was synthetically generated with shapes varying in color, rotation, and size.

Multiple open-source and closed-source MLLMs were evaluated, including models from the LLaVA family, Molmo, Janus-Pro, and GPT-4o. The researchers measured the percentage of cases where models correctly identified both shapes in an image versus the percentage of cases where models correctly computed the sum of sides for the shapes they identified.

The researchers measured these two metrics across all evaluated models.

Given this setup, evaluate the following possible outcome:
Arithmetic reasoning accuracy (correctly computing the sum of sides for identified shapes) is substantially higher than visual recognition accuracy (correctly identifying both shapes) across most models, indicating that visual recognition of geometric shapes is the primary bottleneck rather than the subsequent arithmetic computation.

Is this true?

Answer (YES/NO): YES